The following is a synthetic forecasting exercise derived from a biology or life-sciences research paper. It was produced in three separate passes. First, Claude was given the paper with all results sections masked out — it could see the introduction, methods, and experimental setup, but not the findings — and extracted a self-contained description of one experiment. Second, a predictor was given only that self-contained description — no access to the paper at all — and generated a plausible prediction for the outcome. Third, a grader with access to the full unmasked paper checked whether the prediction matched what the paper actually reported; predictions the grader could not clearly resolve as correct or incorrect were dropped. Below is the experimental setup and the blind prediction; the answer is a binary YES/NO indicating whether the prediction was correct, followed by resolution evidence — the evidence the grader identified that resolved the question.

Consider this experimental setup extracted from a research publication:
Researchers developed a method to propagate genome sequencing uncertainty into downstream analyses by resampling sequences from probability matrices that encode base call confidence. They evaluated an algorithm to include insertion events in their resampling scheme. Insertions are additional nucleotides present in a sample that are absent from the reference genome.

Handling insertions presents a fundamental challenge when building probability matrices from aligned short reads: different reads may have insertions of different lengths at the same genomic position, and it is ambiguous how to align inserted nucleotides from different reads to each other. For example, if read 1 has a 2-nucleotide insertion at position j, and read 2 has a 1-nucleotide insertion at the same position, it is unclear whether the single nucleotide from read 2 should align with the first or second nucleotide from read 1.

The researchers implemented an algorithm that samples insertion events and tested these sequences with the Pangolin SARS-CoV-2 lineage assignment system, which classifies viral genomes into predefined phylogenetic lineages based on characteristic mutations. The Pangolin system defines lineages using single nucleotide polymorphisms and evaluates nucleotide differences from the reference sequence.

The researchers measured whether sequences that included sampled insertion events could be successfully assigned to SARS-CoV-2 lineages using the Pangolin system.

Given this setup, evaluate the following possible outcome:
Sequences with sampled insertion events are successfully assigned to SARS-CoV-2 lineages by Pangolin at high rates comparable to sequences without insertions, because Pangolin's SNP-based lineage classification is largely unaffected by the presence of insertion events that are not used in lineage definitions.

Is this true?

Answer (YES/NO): NO